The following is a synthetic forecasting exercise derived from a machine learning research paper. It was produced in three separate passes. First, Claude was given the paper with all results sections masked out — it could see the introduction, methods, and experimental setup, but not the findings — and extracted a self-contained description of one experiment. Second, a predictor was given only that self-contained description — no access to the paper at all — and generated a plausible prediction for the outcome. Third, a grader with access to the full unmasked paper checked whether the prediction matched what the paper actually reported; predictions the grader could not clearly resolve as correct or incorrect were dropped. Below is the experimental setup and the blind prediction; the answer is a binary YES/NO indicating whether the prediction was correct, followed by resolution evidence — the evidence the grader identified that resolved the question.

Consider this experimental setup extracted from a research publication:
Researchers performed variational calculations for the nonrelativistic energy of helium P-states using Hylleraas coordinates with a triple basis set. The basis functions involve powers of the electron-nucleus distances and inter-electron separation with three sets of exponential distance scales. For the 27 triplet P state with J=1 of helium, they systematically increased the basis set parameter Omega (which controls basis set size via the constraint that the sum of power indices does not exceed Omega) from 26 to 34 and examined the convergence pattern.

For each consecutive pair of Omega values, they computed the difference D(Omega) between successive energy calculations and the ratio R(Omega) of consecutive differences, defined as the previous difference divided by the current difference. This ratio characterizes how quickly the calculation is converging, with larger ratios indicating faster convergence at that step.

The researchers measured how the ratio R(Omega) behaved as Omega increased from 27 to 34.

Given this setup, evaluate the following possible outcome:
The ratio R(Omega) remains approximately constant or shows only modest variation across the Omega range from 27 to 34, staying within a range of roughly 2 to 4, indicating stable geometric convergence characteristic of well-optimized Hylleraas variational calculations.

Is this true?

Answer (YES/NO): NO